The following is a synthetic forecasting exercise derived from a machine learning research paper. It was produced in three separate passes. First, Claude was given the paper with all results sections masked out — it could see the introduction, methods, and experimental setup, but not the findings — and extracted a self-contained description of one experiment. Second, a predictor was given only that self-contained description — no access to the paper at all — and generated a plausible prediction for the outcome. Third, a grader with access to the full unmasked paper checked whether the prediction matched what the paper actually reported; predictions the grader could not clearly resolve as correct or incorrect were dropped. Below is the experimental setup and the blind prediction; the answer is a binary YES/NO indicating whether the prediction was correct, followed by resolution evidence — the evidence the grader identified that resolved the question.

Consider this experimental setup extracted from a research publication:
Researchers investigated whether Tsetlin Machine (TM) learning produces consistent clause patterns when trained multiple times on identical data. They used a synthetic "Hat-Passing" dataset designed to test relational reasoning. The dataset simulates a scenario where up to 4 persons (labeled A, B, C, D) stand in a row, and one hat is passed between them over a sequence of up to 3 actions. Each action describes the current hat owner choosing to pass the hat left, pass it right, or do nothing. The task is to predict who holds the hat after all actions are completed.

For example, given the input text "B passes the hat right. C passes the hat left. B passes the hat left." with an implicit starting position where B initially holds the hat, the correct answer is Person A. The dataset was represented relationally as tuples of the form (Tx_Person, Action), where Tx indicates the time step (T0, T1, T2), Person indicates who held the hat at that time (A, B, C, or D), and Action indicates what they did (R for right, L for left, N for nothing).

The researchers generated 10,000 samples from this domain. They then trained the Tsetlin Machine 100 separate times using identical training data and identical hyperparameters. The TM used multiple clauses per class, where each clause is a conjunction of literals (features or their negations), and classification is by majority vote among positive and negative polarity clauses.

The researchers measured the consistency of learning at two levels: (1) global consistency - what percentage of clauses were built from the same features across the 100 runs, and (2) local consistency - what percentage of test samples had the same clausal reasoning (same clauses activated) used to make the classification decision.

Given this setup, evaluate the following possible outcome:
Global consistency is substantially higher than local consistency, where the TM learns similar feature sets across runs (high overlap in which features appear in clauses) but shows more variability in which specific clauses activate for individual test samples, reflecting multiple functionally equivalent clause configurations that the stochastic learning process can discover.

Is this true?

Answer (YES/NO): NO